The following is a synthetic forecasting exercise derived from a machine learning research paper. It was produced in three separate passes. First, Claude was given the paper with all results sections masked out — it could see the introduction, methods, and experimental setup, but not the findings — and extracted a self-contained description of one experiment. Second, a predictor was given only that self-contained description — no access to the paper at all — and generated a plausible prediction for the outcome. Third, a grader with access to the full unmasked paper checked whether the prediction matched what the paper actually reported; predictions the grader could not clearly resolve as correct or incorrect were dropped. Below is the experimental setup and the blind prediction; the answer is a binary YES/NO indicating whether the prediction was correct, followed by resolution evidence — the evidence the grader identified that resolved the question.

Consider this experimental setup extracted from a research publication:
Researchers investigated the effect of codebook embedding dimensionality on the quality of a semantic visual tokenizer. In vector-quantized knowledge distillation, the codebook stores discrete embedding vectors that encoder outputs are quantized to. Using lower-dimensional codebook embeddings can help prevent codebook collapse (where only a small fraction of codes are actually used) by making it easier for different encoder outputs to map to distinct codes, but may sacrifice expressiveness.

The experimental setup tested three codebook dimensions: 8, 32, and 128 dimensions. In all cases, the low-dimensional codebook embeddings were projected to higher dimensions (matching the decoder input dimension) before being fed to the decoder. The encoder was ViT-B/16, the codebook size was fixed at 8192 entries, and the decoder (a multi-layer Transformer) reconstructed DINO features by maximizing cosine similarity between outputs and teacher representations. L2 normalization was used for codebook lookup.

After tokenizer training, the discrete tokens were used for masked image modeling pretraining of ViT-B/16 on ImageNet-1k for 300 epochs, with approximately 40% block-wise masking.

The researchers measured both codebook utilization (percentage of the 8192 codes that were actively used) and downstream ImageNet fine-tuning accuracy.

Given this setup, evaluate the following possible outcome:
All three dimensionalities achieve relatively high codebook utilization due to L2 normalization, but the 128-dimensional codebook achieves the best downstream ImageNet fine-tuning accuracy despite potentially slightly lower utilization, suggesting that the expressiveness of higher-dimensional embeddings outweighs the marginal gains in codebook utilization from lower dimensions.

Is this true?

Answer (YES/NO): NO